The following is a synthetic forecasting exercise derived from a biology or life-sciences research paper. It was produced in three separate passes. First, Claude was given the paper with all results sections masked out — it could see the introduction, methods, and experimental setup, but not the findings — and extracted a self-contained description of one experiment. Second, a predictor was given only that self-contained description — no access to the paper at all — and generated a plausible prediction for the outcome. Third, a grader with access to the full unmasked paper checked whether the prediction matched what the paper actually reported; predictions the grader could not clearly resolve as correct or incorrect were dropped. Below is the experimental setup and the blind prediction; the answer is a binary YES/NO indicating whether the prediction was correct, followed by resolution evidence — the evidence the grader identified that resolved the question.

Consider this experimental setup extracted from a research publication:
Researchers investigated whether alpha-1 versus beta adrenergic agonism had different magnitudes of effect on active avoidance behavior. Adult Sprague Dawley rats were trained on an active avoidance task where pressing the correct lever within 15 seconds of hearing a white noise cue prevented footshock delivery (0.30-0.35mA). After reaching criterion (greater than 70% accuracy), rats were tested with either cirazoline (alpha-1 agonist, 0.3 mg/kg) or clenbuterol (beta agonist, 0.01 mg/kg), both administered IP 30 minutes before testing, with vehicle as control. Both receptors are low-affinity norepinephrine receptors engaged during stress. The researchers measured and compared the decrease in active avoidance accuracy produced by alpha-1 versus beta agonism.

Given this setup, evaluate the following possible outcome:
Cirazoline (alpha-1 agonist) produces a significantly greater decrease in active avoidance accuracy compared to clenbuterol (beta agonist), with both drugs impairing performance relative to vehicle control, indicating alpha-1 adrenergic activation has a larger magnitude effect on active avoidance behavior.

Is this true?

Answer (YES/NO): NO